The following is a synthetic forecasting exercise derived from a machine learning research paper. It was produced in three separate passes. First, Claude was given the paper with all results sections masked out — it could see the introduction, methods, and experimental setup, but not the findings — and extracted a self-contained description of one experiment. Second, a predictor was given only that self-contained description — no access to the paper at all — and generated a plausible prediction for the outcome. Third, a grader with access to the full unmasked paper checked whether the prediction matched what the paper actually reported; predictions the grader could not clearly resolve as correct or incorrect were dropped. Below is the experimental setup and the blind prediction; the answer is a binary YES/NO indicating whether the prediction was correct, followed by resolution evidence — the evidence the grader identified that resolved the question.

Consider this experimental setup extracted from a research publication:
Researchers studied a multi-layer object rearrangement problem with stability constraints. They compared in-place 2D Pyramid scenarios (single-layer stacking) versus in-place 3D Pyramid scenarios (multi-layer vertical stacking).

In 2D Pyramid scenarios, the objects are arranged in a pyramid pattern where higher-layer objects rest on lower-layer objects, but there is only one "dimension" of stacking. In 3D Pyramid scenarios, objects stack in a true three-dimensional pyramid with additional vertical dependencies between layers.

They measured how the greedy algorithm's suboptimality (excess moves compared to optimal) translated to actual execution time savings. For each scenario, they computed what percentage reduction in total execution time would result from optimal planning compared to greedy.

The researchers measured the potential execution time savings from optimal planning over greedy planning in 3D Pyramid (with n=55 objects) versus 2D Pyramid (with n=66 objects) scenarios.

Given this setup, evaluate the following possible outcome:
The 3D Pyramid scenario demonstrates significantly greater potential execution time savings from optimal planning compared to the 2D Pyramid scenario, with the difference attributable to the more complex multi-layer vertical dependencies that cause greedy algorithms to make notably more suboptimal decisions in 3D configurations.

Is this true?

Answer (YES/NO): YES